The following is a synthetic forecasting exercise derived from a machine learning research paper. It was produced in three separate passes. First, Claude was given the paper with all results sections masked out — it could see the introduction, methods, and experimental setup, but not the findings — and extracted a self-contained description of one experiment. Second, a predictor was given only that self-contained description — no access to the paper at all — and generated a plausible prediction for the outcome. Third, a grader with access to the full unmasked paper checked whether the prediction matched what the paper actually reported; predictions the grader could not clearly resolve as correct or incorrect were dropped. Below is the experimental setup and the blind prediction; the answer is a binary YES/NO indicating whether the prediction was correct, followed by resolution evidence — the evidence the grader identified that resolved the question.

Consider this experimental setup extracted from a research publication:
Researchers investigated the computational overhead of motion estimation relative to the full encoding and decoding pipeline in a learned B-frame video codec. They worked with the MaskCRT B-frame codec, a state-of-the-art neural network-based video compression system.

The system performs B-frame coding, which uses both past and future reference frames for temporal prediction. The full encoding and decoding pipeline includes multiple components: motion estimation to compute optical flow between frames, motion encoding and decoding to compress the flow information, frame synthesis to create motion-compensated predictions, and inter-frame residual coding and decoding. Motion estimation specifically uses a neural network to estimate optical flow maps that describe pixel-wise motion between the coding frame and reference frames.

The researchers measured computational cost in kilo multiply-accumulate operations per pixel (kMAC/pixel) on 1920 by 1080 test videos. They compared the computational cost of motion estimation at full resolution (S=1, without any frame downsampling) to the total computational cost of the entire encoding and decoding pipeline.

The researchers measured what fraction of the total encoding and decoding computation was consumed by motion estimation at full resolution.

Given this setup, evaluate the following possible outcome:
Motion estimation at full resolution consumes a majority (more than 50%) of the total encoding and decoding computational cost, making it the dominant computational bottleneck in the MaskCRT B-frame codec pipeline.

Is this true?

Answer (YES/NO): NO